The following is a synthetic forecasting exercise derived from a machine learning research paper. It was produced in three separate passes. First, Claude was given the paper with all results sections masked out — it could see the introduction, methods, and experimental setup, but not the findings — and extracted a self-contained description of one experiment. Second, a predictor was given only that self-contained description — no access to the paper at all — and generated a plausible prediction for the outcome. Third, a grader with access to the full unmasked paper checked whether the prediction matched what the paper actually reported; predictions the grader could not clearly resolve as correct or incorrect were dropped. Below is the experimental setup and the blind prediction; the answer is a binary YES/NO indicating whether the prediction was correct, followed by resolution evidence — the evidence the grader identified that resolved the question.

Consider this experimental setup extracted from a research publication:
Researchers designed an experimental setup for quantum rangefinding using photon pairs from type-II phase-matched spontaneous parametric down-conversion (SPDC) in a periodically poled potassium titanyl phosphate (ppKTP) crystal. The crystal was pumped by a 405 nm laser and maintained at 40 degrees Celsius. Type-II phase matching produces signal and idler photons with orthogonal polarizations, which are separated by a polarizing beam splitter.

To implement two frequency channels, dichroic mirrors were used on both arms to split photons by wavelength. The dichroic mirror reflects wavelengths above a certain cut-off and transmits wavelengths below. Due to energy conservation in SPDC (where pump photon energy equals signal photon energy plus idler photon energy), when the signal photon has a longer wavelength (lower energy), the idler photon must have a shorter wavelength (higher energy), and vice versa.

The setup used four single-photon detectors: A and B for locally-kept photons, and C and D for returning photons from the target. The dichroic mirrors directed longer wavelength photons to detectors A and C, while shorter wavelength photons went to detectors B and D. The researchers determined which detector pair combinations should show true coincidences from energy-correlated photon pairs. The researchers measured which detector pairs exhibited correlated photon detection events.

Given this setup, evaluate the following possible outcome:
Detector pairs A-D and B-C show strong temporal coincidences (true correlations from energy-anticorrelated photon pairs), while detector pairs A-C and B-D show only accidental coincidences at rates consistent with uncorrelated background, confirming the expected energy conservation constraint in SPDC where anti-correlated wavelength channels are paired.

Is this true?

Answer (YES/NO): YES